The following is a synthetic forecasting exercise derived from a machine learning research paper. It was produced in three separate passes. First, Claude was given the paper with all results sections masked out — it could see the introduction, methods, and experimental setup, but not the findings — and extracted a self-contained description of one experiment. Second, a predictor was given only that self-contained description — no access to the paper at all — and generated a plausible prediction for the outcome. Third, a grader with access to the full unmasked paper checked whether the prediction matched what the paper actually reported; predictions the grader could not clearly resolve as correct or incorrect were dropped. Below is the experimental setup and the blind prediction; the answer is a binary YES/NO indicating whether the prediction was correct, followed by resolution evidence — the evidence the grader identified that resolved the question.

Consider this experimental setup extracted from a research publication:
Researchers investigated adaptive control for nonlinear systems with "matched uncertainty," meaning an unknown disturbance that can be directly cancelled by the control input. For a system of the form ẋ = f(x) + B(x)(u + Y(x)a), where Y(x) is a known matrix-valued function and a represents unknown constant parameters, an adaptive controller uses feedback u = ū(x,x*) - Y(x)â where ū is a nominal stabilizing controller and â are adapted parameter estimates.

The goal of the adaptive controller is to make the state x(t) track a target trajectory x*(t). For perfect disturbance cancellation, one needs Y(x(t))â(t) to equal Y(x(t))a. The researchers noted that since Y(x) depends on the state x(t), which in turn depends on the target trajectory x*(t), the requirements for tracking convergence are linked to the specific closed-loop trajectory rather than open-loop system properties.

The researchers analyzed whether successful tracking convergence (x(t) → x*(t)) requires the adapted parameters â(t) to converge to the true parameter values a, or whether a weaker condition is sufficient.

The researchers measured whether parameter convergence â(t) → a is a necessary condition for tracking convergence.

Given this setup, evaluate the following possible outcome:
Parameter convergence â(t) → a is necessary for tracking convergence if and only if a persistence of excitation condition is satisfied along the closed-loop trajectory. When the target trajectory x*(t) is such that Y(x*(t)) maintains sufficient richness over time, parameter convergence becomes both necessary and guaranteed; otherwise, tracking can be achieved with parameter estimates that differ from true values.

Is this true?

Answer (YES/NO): NO